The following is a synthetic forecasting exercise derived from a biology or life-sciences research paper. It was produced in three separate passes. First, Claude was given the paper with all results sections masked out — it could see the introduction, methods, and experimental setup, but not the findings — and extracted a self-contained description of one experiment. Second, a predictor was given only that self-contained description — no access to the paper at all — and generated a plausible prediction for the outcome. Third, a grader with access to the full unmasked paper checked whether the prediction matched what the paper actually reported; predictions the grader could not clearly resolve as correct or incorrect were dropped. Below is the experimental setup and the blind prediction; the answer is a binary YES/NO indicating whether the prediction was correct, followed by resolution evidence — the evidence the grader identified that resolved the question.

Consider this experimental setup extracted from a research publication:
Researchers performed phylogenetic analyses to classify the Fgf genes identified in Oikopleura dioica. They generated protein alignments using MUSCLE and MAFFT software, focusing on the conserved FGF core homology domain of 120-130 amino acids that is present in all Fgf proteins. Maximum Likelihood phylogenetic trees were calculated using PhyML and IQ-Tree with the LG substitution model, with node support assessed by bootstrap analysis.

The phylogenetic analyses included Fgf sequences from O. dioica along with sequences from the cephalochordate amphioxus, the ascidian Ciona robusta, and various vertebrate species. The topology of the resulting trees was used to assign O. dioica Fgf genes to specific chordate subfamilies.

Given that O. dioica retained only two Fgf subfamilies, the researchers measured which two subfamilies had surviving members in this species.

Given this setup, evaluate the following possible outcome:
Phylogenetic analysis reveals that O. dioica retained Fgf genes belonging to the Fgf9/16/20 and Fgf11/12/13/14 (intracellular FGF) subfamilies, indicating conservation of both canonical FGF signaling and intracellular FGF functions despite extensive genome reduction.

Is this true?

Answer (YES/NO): YES